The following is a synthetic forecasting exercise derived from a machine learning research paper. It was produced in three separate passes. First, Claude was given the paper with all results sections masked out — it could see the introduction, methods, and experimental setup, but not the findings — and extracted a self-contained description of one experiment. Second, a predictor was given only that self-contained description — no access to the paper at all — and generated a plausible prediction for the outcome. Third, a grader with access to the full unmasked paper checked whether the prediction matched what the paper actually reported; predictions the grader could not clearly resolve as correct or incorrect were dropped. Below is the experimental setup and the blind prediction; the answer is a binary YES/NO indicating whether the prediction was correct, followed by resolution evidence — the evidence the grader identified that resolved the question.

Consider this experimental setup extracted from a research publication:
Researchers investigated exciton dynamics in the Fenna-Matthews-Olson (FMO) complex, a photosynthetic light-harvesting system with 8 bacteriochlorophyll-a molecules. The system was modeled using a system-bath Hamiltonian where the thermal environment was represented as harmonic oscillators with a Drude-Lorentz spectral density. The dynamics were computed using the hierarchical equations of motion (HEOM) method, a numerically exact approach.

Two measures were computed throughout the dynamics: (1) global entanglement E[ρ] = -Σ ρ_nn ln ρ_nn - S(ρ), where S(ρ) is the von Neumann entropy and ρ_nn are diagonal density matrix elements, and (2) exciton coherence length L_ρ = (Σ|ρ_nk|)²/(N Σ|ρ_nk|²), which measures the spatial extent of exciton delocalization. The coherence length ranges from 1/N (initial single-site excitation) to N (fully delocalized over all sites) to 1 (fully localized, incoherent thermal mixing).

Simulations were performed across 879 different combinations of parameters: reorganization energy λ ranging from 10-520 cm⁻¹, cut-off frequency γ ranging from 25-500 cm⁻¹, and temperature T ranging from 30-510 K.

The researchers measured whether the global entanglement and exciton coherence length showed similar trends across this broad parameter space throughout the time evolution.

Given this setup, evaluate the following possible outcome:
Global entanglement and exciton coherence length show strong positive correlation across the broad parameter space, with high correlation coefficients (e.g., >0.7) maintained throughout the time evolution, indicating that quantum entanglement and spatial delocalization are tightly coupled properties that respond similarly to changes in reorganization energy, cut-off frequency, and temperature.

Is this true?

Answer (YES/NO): NO